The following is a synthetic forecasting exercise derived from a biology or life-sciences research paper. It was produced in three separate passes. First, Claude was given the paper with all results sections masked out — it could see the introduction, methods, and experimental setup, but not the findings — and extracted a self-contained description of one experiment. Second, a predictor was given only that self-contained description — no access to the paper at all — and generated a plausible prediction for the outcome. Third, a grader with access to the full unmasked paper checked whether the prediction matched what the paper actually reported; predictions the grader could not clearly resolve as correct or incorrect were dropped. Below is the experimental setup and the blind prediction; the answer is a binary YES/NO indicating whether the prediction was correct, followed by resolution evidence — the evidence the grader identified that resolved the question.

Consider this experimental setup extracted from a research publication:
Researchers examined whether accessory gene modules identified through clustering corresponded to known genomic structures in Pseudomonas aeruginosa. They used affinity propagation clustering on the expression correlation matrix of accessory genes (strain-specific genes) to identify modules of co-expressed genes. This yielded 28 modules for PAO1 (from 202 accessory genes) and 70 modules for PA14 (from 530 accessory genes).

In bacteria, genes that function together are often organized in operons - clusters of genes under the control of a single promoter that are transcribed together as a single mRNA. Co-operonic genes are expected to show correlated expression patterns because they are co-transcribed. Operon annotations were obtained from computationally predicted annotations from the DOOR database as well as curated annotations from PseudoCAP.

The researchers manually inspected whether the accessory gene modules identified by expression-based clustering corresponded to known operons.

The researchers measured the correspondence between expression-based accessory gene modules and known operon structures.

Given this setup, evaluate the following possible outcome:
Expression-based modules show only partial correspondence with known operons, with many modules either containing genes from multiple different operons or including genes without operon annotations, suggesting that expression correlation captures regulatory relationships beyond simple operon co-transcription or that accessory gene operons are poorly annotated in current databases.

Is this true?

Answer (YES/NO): YES